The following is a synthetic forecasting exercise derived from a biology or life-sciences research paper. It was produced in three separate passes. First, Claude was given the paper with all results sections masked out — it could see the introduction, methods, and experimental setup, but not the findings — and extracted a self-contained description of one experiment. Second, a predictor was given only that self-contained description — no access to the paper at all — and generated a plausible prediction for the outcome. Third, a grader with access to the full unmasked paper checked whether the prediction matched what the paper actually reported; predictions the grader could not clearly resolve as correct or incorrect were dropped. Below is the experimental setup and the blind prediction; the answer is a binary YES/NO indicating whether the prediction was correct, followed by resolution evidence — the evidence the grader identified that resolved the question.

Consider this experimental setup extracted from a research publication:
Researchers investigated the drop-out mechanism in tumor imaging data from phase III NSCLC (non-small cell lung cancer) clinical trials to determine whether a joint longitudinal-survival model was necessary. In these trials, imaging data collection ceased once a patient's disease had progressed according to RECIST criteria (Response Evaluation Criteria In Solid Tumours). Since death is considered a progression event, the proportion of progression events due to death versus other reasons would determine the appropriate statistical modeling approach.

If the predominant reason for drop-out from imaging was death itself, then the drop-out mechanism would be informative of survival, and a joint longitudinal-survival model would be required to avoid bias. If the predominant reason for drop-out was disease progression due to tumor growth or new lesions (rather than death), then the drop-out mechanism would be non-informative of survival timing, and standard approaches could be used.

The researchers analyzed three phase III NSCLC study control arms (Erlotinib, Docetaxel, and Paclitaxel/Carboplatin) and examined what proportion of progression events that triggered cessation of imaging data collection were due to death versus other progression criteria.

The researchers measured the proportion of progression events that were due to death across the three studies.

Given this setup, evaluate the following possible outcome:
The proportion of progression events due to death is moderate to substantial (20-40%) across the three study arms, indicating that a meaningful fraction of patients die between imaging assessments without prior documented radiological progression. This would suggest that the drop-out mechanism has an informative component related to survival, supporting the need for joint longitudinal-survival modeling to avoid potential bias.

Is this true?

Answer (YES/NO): NO